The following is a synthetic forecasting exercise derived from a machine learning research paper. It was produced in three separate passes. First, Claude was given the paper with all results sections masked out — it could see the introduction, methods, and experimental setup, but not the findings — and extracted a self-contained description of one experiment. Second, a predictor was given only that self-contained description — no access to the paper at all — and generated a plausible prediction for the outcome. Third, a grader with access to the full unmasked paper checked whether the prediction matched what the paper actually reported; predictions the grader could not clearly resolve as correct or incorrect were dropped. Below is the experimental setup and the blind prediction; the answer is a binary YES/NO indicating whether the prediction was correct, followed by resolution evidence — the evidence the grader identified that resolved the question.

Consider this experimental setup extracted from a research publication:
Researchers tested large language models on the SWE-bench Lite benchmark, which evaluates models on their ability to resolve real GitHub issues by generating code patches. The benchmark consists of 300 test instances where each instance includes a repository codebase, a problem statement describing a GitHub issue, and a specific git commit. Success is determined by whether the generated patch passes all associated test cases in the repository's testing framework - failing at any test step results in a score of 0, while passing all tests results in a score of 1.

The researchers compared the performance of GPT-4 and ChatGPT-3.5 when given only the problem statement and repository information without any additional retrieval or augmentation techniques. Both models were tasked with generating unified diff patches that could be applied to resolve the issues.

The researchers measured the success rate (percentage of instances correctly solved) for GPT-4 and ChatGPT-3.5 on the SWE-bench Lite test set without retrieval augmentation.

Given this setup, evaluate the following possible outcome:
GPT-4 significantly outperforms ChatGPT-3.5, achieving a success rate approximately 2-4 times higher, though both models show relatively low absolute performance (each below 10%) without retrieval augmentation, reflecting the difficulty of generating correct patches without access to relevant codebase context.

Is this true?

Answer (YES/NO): NO